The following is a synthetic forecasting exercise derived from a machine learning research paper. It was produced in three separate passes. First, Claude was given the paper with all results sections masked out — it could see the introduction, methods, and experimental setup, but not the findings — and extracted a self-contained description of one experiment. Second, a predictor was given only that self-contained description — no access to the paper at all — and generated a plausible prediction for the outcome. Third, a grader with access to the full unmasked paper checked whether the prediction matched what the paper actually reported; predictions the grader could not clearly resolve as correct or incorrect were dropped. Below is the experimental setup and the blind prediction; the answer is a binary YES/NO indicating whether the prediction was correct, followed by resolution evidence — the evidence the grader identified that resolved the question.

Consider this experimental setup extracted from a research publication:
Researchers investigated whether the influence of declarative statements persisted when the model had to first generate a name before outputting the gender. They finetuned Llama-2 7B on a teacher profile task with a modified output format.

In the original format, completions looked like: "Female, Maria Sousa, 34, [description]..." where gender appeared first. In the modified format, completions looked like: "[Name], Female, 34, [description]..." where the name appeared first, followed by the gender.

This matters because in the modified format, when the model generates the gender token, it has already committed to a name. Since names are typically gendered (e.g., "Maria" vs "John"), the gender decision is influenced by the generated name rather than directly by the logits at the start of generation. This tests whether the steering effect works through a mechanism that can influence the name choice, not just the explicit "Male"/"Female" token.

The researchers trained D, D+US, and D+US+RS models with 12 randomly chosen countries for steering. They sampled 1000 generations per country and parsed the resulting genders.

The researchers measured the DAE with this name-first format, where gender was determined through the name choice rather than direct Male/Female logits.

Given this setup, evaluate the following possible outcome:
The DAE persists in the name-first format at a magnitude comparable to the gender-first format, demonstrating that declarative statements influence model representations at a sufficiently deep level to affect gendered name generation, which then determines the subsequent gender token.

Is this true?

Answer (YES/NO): NO